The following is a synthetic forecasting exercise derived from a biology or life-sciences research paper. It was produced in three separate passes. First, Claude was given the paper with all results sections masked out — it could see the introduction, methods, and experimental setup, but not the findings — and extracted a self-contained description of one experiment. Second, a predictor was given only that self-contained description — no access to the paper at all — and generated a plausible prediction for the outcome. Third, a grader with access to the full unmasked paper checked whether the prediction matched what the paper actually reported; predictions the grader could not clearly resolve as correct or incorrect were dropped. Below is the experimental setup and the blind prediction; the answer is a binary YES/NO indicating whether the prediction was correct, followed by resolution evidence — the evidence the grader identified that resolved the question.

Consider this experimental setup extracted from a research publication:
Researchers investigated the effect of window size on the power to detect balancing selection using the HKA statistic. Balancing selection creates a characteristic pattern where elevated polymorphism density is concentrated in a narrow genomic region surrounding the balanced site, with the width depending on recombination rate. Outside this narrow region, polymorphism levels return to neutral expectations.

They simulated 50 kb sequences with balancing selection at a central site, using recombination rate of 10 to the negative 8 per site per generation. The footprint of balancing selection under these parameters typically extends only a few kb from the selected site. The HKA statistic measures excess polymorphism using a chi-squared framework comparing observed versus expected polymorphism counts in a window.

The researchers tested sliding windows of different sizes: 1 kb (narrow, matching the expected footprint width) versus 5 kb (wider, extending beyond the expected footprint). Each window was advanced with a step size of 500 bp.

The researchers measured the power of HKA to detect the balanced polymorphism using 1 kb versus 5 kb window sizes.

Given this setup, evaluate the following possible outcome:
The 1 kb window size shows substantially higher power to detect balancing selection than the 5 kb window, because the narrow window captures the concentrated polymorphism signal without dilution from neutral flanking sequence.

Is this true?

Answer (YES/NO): YES